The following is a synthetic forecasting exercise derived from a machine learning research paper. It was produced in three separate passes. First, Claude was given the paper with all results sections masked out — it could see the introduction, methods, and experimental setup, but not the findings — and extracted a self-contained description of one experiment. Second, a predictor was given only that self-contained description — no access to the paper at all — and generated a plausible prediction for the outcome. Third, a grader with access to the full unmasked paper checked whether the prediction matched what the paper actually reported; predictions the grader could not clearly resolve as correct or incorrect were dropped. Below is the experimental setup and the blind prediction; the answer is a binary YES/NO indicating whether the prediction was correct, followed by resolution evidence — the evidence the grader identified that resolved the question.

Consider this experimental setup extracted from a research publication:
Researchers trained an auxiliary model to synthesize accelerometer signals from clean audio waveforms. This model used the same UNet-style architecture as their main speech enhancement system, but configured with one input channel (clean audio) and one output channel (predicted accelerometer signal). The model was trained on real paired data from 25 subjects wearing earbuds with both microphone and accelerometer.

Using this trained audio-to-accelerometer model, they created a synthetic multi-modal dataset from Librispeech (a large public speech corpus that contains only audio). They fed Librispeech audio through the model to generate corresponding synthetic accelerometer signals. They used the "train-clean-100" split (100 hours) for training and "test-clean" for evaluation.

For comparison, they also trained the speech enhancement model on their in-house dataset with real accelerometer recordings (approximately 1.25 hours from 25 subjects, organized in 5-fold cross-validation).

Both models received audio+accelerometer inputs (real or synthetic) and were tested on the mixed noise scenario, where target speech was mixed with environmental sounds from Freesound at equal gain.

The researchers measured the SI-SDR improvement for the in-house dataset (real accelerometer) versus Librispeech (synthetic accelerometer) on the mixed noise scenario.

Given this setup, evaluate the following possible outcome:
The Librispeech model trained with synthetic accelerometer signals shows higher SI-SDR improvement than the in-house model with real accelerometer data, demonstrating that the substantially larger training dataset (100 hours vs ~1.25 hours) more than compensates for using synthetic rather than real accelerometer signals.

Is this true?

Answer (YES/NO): YES